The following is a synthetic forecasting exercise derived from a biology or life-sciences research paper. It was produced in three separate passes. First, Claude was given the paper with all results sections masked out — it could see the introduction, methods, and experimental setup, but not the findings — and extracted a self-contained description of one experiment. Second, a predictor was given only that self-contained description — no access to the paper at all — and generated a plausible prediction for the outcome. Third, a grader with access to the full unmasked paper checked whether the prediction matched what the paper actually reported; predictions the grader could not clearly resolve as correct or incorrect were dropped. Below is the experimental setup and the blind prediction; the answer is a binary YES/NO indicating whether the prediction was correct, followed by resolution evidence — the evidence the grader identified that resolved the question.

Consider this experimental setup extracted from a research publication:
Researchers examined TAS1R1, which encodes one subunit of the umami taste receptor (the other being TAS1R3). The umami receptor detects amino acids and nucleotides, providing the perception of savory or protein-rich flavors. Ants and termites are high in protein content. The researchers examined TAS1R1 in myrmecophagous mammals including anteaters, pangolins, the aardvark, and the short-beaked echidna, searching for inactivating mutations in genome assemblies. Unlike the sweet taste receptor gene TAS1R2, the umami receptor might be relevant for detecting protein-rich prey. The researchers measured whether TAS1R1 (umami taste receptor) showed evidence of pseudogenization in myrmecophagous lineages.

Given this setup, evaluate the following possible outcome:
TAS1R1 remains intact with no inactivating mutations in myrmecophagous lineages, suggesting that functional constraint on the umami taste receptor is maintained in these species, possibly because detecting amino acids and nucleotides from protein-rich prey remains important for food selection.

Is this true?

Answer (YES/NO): NO